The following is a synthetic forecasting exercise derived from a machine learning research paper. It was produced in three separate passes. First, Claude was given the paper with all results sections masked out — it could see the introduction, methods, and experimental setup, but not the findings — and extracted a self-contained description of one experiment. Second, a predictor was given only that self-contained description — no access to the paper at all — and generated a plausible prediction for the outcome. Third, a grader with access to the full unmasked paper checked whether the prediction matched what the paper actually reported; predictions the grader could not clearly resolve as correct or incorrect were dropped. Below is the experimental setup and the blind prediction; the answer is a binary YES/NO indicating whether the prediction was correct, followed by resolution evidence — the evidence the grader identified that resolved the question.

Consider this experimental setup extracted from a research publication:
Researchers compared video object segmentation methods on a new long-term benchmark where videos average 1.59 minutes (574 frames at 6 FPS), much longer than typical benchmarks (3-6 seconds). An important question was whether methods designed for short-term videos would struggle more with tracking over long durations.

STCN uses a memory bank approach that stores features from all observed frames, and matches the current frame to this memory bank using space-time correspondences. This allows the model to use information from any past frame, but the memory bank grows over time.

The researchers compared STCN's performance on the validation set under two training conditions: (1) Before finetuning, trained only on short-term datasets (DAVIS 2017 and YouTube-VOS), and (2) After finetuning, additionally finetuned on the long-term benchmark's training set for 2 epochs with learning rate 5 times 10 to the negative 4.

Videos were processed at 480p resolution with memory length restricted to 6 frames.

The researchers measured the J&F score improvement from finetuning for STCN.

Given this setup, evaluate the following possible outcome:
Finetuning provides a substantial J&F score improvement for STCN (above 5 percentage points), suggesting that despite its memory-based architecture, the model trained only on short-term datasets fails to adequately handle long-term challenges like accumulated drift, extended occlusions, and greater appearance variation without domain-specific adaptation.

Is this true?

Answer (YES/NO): NO